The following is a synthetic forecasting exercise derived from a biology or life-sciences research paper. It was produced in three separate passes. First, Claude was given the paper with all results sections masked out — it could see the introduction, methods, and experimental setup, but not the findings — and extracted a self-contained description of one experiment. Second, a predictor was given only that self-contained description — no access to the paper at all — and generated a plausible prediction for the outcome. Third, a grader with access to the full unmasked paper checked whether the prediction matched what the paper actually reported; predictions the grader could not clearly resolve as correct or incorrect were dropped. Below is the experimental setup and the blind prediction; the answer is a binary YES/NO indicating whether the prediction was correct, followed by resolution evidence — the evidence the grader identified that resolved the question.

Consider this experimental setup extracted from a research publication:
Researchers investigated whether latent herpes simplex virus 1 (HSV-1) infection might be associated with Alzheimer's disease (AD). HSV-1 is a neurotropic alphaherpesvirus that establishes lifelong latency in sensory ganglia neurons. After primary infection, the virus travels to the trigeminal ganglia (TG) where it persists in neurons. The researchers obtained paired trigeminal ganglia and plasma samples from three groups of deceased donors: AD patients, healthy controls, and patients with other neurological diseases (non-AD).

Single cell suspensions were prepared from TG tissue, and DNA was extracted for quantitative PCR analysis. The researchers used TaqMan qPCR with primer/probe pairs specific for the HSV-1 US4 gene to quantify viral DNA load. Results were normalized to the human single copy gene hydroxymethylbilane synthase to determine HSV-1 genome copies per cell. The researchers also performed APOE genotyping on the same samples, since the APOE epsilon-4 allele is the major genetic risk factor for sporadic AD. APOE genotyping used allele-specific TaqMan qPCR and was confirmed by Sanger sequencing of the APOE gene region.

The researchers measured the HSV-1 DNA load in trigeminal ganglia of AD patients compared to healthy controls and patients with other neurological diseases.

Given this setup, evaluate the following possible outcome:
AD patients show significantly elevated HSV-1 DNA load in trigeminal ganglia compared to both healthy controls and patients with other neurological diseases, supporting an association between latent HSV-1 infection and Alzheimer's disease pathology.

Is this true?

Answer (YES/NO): NO